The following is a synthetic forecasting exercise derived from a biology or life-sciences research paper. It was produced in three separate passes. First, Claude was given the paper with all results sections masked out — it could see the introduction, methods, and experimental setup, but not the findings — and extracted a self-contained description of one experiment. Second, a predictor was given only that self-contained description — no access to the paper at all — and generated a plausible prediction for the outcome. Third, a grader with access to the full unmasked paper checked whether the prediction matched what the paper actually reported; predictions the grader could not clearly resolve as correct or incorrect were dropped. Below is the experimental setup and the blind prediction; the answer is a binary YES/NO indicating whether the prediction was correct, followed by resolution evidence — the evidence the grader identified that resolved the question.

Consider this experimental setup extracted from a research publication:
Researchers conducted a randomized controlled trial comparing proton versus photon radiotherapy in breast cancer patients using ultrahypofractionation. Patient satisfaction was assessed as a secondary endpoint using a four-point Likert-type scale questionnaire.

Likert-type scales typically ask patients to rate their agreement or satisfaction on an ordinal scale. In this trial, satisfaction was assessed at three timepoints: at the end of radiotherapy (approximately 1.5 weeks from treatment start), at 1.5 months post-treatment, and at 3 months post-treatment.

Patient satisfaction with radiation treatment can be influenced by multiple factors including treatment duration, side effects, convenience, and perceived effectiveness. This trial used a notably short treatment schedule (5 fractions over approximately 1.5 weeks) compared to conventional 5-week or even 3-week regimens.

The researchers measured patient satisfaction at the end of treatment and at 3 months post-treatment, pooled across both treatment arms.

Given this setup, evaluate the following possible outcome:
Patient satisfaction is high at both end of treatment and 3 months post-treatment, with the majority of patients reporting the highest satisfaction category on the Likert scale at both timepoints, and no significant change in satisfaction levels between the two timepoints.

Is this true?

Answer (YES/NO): NO